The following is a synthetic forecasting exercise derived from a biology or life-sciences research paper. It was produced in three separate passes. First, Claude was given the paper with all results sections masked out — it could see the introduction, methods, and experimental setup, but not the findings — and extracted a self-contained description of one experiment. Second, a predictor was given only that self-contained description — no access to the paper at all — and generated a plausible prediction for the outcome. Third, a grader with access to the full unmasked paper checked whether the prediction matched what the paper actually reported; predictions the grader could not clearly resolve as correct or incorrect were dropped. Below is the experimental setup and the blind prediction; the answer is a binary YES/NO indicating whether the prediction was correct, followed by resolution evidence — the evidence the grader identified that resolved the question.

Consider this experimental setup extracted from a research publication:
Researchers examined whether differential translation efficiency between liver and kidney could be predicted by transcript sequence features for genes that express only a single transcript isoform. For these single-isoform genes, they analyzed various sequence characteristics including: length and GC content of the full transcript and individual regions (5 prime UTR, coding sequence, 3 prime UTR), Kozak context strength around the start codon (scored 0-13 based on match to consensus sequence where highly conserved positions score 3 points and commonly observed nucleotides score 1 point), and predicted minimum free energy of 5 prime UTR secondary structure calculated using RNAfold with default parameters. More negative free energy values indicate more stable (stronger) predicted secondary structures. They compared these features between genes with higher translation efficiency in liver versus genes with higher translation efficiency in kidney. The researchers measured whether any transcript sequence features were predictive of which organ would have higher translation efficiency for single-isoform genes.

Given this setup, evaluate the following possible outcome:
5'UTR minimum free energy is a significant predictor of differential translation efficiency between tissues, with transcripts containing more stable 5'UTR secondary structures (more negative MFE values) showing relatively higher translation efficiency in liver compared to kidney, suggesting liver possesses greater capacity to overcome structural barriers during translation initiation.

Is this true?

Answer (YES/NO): NO